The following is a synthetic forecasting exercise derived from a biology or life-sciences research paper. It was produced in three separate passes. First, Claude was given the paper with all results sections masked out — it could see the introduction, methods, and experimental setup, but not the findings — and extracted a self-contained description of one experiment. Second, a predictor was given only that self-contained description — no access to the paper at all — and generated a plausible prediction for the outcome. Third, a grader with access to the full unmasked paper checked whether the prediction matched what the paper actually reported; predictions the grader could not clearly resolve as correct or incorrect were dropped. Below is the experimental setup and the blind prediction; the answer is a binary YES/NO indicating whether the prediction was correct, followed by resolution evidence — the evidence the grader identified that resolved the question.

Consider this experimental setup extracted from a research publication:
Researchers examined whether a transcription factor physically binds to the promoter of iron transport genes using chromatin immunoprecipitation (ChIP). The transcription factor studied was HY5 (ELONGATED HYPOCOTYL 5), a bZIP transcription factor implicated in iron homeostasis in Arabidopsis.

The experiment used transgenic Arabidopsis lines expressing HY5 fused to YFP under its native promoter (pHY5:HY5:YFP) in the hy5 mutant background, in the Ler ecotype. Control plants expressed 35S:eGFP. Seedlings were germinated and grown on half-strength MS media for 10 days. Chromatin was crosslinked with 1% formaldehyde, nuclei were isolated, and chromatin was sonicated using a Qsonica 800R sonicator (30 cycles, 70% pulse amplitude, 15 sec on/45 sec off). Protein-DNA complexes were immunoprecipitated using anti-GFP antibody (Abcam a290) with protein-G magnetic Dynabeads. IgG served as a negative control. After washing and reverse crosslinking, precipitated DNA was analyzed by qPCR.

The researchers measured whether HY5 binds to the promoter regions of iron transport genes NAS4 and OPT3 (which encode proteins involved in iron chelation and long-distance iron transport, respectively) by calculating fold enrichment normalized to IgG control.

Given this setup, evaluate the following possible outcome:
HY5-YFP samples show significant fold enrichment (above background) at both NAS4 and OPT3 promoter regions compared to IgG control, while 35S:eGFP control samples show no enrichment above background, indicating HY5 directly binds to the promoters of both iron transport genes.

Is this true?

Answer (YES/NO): YES